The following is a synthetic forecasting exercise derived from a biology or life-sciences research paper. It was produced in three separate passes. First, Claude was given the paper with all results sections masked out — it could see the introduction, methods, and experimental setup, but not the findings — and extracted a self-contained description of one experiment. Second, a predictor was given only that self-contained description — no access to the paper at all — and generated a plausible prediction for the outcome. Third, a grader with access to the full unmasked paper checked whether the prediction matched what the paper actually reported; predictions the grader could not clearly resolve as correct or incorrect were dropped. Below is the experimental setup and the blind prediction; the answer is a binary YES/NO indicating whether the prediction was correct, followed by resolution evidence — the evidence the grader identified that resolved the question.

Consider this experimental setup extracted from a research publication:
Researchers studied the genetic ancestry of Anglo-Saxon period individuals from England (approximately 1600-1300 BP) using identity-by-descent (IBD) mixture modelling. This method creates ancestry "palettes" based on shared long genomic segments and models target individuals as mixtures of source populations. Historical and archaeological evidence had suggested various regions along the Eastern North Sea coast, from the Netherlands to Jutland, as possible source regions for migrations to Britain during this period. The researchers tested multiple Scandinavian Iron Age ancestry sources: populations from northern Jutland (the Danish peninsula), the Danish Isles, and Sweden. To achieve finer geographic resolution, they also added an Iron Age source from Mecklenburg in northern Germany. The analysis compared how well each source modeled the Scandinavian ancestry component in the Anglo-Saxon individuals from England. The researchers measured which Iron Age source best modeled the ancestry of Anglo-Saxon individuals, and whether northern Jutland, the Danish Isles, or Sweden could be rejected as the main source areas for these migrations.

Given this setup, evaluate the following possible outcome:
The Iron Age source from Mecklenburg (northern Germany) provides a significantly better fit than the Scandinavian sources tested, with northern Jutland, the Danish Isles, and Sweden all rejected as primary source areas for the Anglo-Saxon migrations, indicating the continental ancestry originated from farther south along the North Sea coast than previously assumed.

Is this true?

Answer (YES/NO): YES